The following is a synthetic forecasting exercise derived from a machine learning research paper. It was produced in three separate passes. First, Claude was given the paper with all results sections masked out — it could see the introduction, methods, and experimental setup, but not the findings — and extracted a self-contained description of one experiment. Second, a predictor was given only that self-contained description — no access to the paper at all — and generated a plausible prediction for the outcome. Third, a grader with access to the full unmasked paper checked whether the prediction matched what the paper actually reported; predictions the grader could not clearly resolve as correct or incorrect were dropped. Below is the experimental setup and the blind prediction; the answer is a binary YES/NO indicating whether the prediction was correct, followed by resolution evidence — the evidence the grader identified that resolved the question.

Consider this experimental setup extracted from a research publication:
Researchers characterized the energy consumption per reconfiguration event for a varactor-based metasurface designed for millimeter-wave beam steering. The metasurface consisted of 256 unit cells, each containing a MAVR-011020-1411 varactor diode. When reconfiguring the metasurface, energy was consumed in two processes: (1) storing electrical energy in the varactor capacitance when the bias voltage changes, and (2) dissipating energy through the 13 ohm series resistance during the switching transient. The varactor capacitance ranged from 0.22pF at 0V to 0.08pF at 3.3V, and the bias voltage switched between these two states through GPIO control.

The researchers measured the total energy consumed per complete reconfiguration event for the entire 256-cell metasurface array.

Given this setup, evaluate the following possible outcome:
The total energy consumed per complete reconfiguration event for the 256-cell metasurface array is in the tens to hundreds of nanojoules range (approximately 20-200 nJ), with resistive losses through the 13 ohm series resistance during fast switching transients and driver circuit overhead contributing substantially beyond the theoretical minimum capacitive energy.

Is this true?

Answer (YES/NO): NO